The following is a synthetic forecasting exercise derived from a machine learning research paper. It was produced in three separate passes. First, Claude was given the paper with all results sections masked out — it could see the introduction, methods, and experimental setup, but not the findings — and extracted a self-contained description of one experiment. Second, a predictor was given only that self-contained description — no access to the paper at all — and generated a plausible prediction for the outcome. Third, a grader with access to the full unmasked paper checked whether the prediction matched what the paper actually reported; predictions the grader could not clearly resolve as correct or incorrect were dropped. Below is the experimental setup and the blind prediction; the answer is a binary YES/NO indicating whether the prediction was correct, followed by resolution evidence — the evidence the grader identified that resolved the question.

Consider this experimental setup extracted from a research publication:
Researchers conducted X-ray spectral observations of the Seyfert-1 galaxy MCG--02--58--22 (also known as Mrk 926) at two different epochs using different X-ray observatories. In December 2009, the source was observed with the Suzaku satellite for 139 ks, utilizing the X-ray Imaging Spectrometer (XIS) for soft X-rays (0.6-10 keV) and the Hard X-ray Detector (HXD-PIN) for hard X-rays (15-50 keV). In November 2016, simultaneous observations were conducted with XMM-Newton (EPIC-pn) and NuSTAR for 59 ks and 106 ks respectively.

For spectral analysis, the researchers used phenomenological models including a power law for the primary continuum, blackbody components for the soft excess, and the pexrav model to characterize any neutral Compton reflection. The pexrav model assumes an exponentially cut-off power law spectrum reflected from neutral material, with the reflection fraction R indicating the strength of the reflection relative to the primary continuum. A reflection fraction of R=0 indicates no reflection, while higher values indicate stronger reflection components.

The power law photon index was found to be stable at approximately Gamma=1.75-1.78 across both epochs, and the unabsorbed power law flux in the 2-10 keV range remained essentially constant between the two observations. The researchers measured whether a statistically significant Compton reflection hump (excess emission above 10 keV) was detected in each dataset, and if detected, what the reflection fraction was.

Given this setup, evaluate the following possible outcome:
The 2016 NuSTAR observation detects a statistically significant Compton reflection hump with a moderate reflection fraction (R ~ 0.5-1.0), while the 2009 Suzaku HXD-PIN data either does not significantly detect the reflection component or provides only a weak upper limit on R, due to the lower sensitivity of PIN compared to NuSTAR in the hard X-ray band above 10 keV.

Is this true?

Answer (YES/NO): NO